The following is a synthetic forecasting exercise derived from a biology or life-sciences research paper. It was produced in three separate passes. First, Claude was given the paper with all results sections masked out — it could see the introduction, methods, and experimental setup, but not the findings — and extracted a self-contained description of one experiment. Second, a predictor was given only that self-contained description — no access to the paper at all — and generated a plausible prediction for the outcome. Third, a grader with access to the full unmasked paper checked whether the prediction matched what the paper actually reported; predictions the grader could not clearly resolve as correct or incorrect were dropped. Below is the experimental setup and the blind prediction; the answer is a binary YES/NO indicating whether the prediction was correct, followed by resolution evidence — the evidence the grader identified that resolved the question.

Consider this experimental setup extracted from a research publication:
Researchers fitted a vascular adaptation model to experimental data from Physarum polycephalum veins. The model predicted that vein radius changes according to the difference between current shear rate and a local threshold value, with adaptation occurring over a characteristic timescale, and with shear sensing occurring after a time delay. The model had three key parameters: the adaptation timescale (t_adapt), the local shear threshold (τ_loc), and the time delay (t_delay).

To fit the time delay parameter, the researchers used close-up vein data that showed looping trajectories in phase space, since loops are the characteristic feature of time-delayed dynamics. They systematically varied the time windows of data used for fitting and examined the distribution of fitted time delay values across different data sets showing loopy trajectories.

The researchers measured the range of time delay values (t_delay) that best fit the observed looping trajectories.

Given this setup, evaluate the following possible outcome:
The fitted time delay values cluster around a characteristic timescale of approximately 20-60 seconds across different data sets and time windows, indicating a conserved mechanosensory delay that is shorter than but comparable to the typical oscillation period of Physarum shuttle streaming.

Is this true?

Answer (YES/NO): NO